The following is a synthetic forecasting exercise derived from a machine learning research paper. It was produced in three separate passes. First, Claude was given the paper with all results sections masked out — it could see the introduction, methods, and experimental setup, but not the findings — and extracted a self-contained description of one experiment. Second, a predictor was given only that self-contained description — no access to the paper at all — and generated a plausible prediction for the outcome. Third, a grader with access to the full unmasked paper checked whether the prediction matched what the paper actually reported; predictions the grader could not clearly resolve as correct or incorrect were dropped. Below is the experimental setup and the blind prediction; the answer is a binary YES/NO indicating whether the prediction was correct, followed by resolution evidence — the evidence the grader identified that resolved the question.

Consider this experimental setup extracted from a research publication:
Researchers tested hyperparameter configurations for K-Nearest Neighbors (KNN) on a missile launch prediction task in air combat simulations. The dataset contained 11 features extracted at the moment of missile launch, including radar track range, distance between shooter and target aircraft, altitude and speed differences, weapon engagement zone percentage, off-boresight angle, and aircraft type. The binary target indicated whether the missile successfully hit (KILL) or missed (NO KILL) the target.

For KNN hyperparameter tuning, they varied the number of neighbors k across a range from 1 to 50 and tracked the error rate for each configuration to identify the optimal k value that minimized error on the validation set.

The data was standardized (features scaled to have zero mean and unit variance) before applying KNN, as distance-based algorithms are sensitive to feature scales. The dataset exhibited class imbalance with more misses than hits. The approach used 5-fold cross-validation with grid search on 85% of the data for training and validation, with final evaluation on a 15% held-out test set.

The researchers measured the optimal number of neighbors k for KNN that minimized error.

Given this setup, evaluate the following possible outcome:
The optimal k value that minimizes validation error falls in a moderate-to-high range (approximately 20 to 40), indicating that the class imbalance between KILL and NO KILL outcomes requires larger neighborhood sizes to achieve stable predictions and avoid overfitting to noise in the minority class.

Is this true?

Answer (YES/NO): NO